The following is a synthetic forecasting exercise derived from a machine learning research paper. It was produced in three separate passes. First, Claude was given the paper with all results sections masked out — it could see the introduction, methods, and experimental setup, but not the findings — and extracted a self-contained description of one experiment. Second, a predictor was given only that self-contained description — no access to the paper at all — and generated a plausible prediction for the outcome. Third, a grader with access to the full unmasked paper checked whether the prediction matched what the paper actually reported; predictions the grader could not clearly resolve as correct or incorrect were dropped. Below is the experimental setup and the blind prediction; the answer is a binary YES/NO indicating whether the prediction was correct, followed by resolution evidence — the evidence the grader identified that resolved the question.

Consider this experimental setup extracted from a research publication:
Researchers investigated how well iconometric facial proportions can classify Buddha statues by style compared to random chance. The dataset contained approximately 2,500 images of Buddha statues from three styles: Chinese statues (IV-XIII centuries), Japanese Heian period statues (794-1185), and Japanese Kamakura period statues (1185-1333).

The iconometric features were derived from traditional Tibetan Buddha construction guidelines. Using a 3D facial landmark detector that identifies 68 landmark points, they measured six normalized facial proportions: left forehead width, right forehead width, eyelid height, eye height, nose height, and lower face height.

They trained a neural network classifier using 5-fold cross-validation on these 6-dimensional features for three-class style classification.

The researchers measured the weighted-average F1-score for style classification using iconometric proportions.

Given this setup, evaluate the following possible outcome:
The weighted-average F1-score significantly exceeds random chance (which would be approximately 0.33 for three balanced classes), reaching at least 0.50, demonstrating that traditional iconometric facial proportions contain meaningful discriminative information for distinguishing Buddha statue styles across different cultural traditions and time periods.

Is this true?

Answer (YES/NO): YES